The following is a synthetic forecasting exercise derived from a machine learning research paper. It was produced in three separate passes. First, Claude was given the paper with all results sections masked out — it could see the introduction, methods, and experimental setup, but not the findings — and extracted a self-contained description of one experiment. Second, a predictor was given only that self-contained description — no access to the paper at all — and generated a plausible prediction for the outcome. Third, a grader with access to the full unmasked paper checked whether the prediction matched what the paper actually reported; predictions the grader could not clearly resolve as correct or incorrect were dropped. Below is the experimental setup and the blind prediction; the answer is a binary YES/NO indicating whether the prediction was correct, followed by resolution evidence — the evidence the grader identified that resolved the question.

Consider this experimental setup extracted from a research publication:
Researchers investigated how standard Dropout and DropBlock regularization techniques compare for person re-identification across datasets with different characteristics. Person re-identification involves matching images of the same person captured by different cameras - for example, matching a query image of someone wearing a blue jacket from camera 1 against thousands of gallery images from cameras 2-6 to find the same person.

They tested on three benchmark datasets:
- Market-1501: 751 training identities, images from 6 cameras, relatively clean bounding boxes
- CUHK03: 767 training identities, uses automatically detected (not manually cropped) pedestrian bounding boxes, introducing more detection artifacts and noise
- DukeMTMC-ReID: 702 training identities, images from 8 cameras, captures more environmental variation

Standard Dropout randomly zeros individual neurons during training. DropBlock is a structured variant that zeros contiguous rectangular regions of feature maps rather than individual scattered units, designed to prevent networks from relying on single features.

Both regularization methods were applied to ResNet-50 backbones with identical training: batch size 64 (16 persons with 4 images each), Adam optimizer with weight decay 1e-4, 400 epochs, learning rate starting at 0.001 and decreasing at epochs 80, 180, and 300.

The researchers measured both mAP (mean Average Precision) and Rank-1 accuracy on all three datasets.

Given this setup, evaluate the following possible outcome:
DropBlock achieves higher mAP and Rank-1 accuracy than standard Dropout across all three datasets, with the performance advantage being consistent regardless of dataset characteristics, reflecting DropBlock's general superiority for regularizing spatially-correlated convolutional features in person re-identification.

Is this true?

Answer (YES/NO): NO